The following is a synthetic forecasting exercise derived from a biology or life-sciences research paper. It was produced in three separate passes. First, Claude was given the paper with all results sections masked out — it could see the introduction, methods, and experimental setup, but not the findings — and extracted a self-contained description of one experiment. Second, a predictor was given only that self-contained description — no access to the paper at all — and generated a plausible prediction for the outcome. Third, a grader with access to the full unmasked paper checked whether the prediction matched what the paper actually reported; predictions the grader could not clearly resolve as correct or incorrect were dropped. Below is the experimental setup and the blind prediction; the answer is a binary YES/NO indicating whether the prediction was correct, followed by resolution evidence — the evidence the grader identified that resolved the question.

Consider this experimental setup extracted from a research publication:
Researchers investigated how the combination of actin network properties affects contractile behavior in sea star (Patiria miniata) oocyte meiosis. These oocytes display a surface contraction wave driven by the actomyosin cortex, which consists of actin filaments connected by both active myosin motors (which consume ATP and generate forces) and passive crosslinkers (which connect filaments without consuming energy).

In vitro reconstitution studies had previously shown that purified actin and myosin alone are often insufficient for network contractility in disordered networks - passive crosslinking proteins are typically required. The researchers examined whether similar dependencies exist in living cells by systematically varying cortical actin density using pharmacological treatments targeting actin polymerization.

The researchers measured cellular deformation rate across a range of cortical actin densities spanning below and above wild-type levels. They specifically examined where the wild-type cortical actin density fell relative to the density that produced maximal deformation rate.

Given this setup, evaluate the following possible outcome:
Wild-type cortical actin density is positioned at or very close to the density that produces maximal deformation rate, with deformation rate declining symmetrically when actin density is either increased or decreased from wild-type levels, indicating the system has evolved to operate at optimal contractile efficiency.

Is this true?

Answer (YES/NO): NO